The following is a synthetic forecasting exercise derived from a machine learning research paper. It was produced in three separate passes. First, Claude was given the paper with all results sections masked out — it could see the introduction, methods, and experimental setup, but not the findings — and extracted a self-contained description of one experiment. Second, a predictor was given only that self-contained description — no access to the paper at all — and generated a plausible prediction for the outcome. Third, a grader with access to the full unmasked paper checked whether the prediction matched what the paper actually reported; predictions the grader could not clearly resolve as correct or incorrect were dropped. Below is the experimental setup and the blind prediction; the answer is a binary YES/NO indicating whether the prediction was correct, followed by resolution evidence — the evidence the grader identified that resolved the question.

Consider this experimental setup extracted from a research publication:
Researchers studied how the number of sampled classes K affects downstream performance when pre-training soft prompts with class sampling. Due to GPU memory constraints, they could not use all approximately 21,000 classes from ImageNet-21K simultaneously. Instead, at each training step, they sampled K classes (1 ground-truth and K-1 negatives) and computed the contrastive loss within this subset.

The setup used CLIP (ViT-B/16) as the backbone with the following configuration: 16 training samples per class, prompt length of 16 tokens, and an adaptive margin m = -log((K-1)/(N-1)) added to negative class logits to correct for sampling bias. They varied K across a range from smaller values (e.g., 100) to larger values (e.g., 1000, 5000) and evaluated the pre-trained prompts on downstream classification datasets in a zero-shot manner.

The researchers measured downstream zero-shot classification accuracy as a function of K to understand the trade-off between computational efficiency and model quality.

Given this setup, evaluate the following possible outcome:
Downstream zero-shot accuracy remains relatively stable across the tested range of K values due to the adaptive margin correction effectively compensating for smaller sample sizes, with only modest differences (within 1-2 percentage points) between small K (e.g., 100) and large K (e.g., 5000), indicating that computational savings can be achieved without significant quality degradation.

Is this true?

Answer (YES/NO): NO